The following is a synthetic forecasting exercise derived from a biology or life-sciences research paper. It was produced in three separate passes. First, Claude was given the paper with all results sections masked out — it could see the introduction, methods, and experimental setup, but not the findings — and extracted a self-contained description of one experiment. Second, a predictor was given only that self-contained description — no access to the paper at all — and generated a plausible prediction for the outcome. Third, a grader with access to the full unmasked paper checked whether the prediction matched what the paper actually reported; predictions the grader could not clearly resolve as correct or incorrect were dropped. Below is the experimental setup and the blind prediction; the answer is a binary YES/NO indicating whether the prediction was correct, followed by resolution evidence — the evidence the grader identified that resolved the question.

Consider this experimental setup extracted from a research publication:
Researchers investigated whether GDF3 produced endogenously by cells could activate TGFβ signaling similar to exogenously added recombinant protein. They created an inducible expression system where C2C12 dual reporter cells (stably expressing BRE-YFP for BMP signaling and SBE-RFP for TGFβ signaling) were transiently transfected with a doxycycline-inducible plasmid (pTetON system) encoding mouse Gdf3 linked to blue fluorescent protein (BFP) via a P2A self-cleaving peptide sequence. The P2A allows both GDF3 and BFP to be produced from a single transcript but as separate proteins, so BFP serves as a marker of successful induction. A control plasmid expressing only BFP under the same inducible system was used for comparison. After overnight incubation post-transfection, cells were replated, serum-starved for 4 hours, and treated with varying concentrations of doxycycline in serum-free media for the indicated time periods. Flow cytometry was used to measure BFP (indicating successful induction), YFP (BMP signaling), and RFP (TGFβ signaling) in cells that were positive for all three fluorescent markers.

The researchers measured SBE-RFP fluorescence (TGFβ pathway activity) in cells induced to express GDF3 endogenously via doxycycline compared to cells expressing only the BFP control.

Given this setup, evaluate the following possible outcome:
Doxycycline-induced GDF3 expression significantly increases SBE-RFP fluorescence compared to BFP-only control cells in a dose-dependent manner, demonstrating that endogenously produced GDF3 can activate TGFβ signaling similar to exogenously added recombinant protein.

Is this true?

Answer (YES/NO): YES